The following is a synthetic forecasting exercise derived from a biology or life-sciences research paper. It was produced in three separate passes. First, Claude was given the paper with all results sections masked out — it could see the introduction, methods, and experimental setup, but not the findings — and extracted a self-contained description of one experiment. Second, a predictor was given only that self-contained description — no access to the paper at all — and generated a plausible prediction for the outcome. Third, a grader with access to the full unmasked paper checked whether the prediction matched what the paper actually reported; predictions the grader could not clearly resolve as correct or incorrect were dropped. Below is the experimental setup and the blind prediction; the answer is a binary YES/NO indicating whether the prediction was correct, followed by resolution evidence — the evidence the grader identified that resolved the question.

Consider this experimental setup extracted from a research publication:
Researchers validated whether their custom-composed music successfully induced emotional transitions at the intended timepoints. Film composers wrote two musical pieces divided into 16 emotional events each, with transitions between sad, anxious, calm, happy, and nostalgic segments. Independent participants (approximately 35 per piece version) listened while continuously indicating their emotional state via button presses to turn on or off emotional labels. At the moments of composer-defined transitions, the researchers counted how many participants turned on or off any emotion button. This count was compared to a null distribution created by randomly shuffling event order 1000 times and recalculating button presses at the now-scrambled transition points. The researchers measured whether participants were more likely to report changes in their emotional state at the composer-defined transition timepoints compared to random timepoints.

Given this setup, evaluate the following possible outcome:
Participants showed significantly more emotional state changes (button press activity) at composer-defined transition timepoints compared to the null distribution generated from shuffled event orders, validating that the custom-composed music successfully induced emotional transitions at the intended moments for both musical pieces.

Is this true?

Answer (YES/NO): YES